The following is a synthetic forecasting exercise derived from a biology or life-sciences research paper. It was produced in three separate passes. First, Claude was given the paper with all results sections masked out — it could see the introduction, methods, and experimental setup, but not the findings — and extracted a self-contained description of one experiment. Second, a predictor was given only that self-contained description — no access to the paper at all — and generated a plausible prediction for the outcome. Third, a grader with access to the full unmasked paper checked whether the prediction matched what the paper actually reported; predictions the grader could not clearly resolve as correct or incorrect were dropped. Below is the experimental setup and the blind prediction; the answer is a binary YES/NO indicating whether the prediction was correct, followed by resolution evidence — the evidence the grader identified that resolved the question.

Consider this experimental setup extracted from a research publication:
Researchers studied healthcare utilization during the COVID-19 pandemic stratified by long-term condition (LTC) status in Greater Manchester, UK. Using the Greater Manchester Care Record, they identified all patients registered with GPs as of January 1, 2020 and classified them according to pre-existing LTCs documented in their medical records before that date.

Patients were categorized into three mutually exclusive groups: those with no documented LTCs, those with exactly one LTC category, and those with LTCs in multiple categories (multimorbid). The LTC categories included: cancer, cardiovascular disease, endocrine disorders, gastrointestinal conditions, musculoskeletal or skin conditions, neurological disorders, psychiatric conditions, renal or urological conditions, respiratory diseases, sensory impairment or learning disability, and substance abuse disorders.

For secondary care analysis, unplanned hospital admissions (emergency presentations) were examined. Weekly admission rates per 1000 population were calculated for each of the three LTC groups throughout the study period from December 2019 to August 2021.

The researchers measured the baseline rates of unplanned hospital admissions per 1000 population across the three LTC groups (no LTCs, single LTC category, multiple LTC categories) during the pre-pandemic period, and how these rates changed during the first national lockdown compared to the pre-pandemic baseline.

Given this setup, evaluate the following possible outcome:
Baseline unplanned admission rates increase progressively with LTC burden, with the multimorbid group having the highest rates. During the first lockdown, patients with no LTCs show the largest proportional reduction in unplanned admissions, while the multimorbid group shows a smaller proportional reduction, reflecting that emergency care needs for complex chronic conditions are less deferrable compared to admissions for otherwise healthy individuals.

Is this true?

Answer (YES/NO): YES